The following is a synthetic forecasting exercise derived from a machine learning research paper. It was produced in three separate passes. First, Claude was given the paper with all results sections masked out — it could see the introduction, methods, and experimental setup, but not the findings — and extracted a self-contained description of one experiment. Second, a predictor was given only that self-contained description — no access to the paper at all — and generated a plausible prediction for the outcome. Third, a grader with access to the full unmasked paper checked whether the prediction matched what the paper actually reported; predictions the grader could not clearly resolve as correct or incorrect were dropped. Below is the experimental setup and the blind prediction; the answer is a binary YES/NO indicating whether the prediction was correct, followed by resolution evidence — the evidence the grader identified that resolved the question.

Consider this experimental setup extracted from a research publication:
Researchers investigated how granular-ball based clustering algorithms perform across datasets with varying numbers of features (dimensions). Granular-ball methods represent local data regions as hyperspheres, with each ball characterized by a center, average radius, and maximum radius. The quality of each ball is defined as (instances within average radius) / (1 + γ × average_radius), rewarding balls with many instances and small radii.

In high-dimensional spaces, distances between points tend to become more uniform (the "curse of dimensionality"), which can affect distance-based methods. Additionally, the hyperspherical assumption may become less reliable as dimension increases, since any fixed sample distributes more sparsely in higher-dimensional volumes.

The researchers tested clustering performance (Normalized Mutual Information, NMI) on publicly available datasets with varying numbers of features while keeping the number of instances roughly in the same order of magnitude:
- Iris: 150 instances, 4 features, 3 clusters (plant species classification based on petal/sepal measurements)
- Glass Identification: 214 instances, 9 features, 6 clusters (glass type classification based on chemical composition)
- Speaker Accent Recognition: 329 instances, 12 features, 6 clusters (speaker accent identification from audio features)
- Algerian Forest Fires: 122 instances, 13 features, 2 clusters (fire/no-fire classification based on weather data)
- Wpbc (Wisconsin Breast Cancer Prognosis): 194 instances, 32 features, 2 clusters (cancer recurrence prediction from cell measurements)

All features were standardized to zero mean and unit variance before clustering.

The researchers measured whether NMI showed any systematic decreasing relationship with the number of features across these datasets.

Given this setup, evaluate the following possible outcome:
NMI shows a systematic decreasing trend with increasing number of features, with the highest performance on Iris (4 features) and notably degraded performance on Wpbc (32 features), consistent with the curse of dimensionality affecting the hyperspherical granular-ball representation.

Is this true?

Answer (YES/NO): NO